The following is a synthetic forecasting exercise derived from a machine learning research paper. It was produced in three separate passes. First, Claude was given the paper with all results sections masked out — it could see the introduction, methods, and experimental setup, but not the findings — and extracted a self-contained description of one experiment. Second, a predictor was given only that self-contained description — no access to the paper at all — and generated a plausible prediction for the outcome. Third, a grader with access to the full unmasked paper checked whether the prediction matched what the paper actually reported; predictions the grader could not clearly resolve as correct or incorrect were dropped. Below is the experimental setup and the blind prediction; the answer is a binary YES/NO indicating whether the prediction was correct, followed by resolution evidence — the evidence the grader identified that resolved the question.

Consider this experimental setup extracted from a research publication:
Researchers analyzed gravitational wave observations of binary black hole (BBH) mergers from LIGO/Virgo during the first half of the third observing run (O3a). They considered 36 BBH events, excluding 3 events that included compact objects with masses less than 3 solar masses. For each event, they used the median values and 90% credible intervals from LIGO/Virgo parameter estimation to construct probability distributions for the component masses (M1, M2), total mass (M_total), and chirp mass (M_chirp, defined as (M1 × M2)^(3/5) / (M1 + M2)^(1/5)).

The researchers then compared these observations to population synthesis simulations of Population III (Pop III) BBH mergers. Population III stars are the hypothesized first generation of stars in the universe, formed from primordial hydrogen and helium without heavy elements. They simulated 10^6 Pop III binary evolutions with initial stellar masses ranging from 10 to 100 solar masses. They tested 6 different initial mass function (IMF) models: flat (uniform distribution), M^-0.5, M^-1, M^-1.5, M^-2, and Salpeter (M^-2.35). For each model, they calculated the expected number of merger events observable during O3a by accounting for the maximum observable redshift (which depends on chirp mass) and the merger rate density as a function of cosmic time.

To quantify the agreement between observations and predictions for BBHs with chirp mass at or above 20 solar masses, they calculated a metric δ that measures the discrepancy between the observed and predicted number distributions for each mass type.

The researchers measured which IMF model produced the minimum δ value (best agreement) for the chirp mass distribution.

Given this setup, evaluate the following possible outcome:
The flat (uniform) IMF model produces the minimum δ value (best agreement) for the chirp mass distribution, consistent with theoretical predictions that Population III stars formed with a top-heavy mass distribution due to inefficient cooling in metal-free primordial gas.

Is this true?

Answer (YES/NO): NO